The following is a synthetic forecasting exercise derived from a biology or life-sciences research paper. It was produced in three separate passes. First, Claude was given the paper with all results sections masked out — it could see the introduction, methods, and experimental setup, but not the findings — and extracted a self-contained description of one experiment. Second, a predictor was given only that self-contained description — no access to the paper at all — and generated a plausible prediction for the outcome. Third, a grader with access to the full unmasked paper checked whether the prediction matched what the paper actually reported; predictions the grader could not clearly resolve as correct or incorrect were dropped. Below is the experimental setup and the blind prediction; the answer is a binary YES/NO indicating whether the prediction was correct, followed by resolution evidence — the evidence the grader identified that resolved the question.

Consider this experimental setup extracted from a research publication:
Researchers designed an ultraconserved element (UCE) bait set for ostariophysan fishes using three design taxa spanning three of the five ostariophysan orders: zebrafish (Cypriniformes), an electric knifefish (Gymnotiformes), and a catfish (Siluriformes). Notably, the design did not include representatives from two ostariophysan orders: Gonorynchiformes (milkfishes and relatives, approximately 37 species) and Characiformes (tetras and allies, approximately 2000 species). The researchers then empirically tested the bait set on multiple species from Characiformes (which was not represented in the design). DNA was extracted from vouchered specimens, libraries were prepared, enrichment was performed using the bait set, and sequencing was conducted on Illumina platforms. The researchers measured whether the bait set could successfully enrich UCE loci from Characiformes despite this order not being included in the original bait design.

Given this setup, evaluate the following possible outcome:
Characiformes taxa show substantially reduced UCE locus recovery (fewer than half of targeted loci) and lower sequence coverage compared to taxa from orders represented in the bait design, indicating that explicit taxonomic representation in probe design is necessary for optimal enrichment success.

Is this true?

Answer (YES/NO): NO